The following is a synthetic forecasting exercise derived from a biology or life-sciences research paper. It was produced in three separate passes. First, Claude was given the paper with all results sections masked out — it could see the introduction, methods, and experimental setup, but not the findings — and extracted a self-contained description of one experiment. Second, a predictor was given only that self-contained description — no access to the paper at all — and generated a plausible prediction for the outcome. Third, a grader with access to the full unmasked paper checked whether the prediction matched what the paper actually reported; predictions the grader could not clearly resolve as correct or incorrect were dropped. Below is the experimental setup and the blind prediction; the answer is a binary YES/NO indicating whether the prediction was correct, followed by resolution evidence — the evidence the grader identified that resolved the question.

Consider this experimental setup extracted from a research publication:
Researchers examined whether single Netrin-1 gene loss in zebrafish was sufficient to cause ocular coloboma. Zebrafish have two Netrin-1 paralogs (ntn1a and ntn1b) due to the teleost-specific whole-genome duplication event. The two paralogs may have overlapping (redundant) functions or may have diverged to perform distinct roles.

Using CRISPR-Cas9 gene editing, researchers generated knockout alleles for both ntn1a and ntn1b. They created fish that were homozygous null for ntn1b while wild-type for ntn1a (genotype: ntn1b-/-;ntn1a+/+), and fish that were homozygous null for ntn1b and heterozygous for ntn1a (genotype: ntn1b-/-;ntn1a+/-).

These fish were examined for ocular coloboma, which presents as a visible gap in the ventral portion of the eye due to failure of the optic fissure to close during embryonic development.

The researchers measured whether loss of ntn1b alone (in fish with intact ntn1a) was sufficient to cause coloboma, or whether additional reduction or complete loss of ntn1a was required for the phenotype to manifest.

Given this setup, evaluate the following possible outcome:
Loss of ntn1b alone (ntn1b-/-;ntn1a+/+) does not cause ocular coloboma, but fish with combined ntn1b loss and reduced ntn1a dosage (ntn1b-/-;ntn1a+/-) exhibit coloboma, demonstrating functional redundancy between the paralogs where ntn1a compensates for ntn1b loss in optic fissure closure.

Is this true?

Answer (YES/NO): NO